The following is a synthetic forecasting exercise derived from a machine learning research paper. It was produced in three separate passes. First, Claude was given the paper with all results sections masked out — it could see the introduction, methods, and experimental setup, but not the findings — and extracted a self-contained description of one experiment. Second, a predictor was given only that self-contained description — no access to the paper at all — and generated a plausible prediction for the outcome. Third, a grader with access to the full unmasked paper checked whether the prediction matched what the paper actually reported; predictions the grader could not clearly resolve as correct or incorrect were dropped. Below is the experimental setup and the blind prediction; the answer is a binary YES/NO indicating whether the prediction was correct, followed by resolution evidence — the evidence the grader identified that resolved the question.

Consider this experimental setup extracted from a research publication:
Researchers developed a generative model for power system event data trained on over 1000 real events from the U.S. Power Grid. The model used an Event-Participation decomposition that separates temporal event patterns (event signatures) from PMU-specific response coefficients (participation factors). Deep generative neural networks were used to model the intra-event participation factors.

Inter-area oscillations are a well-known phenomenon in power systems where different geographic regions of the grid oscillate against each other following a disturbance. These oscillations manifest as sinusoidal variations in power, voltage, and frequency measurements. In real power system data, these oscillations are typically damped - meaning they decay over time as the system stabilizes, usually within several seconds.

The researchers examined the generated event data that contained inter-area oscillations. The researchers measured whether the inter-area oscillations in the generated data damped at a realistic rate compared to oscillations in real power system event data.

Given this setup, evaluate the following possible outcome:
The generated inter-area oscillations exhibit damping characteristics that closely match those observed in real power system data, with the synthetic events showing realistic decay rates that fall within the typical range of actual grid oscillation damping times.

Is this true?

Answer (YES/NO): NO